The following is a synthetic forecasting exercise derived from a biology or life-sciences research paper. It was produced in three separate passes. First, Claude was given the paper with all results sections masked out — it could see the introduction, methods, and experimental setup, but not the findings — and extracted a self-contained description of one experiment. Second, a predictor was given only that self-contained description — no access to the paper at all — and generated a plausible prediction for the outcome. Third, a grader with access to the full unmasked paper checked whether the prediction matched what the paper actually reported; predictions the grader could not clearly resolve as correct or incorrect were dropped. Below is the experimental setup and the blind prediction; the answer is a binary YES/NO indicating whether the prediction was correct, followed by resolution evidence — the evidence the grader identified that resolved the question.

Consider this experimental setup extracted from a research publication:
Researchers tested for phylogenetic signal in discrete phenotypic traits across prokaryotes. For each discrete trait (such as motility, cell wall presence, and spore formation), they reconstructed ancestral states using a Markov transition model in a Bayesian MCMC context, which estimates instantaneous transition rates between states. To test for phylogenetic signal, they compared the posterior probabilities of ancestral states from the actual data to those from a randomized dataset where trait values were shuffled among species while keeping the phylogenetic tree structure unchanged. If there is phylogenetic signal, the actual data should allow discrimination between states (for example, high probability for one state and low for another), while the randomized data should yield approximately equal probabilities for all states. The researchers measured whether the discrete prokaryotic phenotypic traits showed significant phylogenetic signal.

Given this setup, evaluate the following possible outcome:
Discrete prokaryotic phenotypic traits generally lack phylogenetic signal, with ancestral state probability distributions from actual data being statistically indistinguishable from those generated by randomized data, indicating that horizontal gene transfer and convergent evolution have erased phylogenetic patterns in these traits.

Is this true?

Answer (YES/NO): NO